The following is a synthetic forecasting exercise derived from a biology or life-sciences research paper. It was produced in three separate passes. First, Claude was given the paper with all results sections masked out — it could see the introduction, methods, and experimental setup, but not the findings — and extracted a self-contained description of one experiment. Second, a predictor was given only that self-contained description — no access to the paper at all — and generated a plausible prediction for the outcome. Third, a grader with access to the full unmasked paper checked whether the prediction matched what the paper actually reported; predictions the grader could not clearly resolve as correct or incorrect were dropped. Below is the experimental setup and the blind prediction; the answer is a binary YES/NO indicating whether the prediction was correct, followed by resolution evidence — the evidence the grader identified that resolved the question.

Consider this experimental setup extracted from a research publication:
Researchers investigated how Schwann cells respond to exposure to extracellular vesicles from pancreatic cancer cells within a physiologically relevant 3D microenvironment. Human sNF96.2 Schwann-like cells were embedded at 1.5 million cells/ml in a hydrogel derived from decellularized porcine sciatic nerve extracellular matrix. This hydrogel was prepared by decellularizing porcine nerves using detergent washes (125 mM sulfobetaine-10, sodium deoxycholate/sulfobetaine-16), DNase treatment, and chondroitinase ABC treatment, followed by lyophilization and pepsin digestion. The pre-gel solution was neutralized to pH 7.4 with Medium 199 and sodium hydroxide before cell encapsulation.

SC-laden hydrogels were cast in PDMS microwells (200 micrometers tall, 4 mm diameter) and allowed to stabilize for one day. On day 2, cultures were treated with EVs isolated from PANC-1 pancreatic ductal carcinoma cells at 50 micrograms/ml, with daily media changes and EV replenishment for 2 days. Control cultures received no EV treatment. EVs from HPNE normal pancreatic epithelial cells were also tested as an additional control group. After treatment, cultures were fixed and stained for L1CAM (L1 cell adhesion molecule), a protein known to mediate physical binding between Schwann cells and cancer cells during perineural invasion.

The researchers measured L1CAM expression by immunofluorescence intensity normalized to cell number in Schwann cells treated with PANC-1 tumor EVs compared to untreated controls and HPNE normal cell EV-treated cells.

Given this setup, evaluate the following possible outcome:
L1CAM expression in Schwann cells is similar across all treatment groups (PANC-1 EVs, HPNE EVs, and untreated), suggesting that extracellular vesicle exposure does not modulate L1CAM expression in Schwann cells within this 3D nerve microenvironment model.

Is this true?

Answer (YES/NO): YES